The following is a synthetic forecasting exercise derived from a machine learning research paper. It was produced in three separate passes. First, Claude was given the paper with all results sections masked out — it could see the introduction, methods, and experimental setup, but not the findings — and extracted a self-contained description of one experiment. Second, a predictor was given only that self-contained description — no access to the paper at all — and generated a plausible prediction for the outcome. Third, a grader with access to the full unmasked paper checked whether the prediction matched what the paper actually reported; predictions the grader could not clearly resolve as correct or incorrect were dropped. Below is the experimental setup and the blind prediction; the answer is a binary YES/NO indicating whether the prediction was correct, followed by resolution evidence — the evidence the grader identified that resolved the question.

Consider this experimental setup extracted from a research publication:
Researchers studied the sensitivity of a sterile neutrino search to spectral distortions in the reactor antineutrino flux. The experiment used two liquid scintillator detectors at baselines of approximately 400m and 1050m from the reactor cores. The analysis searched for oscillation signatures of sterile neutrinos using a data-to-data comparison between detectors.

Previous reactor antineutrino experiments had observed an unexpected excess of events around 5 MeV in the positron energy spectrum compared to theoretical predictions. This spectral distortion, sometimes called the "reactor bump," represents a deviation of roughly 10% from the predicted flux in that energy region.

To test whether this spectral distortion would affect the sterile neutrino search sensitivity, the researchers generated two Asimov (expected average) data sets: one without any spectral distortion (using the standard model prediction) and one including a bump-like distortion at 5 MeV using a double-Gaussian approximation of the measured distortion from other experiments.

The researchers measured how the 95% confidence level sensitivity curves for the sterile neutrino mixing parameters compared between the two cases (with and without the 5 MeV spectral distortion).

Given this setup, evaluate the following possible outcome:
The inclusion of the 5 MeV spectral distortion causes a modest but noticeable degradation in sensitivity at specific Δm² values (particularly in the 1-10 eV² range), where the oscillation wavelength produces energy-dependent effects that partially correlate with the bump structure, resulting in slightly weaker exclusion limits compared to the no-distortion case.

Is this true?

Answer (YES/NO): NO